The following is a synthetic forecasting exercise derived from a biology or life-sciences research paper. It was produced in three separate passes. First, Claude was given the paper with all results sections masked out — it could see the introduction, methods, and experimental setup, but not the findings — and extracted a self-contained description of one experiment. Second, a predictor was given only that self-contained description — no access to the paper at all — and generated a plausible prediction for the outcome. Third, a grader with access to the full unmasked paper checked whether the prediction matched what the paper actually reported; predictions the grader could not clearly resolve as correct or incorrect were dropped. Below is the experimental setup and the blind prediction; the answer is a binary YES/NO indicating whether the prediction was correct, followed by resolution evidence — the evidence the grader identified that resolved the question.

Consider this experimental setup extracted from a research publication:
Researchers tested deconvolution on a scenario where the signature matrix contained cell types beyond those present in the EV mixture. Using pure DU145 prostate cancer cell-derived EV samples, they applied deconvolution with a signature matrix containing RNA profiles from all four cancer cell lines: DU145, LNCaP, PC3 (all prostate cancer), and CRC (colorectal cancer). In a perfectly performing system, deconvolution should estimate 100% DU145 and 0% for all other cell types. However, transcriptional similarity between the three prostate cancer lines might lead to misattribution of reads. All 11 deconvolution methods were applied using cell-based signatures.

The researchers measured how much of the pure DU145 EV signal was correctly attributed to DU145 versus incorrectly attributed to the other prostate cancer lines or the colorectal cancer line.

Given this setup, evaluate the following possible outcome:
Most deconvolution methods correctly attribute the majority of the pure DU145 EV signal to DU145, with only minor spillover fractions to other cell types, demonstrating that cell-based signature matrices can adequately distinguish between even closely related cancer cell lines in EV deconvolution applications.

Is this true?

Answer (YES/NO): NO